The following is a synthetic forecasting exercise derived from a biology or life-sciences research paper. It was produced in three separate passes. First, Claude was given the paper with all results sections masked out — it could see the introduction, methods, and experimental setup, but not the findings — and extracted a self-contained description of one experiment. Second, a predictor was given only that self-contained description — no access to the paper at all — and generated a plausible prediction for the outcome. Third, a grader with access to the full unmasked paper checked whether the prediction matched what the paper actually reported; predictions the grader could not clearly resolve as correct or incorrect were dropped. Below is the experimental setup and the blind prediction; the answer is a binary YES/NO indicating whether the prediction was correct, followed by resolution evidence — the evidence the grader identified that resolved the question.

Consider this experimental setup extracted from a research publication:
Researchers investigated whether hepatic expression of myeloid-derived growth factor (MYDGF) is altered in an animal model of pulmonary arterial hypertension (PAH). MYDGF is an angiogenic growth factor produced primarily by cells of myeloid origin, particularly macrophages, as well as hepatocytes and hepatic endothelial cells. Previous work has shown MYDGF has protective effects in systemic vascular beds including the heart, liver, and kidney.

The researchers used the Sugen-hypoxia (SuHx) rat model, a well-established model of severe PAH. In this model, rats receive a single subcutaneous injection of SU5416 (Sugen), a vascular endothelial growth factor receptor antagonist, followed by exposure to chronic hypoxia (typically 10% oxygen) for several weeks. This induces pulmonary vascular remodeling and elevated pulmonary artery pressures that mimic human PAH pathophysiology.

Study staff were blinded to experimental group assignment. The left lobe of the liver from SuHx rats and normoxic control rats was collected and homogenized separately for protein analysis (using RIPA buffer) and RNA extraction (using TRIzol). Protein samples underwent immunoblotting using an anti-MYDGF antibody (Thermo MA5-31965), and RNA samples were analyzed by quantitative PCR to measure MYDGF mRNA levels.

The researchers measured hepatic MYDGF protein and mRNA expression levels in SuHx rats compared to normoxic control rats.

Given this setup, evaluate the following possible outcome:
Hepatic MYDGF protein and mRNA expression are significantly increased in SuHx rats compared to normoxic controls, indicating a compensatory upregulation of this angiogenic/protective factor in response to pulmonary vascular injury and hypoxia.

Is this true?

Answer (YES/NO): NO